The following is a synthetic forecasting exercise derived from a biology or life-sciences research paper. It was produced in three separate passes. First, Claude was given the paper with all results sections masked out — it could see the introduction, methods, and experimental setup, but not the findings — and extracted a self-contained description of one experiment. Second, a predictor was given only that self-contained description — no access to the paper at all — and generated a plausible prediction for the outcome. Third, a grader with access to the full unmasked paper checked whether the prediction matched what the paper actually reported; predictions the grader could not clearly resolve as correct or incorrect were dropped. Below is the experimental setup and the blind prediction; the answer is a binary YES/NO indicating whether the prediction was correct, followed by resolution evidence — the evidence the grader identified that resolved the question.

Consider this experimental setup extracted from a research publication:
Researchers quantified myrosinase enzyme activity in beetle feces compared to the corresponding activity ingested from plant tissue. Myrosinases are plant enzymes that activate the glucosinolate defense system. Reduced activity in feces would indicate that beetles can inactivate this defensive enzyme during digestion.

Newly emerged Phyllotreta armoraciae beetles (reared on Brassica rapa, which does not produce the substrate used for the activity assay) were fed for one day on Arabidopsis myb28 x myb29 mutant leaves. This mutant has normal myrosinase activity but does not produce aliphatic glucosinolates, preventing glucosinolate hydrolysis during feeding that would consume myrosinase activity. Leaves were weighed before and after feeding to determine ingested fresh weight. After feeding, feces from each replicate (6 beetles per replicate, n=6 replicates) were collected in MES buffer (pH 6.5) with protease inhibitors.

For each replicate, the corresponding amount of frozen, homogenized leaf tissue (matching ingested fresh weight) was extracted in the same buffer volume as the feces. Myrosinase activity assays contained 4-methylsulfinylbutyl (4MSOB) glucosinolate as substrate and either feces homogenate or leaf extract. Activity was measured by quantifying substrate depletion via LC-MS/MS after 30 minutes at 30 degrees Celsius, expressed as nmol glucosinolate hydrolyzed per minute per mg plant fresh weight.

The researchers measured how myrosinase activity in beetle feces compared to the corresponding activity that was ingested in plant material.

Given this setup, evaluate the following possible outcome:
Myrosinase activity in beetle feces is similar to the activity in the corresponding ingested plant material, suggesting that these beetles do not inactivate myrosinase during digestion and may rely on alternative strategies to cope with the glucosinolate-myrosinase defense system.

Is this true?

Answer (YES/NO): NO